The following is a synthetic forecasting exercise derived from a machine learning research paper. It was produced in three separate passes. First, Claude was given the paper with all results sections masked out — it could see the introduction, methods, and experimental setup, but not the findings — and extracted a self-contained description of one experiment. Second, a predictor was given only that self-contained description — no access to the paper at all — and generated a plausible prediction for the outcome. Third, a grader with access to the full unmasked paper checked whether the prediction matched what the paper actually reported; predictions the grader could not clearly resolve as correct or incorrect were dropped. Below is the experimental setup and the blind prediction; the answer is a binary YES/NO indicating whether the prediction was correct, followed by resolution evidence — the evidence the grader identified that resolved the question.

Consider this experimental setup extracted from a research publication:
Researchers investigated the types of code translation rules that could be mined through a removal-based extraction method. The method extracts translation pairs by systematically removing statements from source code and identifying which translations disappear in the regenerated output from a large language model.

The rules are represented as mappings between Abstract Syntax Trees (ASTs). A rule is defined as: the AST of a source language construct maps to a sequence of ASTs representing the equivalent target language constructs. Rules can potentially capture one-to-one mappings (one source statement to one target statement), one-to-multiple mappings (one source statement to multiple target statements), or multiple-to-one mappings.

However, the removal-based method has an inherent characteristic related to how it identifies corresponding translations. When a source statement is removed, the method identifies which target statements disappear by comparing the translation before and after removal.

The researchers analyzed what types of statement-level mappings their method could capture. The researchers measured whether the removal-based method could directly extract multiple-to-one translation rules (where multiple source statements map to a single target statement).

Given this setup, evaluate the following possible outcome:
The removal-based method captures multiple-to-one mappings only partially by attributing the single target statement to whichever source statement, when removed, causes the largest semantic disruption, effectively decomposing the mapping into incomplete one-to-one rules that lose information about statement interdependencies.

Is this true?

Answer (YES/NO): NO